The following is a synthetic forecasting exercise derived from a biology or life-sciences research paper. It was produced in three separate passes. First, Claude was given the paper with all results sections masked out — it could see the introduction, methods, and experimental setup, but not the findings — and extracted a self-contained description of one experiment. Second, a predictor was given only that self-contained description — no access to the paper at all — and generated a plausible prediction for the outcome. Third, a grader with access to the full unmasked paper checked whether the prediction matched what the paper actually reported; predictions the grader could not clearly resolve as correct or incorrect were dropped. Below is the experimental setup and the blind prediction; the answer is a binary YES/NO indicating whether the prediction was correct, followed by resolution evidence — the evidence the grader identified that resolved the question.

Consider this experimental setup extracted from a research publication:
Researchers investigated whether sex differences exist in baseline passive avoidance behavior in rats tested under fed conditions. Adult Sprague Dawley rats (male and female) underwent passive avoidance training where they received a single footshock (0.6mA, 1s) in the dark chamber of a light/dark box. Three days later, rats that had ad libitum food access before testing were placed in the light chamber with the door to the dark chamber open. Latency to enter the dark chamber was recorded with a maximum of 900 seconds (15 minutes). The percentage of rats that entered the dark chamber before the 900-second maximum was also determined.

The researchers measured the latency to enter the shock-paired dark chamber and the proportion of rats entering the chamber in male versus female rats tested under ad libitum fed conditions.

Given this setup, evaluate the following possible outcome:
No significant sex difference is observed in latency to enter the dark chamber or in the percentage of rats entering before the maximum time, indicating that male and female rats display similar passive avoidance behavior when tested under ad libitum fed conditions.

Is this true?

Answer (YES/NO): NO